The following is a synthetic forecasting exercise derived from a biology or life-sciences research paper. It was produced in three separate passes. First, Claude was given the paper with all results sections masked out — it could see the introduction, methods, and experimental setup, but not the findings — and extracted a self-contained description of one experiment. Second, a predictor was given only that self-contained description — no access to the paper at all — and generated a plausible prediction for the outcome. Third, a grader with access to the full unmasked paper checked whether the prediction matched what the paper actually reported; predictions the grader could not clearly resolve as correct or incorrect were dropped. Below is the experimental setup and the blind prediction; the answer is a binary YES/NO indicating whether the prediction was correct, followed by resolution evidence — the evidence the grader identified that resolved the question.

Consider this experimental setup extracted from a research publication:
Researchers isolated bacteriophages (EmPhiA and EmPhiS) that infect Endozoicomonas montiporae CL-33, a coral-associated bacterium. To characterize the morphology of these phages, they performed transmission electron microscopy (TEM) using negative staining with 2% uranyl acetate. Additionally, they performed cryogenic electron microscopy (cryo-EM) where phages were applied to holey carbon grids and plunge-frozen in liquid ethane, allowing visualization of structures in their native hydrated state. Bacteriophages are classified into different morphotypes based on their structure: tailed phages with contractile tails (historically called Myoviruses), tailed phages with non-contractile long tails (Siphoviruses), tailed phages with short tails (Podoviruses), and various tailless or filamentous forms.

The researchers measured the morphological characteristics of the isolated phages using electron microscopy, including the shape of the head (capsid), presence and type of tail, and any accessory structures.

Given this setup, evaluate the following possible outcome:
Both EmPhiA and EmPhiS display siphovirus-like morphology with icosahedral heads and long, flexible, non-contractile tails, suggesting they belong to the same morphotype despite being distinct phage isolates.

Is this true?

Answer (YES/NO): NO